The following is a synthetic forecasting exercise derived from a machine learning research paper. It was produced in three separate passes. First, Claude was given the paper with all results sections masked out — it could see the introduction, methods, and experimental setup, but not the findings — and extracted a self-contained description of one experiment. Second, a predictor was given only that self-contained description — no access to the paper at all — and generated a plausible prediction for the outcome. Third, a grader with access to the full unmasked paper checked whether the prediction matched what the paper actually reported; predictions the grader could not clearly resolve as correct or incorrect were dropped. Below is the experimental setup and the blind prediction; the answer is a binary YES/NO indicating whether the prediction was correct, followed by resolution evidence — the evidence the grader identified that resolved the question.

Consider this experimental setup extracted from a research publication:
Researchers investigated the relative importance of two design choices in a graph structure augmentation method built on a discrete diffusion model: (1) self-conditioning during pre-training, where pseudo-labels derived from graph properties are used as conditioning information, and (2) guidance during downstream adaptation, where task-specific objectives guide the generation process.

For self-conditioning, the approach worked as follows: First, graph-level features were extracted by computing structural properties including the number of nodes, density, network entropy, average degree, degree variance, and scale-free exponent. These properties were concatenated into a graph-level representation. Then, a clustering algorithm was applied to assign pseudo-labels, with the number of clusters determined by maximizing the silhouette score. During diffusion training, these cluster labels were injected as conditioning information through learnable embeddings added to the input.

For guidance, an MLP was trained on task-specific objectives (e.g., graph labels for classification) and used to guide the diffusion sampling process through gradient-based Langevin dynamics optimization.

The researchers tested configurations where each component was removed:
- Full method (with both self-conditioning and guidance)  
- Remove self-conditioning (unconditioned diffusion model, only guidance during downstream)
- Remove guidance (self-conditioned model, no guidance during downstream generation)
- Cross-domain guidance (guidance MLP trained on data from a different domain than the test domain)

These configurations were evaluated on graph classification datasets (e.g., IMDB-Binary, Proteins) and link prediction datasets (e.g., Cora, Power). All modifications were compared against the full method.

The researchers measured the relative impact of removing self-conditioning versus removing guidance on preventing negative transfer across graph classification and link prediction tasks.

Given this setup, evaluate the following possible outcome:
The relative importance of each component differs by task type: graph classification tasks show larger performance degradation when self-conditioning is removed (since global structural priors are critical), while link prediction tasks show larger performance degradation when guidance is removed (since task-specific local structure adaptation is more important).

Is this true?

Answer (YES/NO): NO